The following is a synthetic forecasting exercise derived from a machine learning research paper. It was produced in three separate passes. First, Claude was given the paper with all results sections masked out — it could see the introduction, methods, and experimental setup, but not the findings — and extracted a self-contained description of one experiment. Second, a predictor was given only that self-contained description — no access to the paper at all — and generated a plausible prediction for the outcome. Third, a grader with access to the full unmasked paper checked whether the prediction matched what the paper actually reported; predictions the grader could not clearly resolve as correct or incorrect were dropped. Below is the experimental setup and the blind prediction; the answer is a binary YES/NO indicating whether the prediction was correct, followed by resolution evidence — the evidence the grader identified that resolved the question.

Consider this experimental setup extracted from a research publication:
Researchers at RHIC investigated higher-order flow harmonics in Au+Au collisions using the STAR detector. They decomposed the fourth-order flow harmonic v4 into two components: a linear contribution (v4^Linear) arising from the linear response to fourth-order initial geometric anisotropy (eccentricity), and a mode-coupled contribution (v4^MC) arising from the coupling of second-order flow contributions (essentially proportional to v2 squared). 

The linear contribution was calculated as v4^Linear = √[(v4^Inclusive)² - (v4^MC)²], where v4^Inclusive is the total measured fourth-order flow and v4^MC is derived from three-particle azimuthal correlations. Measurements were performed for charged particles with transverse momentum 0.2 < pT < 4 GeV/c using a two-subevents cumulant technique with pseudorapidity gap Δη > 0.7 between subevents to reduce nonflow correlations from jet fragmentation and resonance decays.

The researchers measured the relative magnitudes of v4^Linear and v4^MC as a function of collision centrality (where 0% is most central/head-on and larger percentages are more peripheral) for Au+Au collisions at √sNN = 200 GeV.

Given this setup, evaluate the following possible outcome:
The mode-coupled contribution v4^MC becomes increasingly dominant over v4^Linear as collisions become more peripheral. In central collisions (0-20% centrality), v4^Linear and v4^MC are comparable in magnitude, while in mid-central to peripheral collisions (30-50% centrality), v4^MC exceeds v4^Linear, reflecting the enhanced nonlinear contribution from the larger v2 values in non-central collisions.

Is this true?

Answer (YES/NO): NO